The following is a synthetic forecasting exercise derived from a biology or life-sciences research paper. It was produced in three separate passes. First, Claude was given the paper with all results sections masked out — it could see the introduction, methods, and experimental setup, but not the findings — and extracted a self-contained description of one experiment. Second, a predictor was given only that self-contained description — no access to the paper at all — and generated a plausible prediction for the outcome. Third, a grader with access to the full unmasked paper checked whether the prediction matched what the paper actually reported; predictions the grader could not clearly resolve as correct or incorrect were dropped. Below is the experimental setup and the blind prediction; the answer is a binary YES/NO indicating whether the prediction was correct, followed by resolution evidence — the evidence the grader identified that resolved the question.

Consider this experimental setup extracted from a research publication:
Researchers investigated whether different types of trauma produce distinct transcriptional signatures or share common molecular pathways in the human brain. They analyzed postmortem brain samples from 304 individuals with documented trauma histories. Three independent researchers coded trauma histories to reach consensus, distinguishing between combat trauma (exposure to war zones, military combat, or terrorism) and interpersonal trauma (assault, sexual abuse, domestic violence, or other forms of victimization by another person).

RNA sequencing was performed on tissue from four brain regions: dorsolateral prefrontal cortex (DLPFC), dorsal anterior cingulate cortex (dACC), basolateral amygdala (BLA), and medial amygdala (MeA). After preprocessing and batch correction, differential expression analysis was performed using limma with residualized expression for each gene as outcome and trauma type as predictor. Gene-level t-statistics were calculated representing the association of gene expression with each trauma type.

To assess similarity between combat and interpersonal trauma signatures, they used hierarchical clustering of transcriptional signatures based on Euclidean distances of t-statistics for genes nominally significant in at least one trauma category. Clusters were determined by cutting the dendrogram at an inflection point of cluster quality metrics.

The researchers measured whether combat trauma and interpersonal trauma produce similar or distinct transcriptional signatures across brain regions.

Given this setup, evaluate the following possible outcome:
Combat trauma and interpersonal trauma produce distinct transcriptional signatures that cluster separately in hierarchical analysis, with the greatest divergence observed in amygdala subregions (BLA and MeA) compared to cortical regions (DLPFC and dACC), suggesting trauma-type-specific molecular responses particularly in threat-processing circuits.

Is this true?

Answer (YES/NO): NO